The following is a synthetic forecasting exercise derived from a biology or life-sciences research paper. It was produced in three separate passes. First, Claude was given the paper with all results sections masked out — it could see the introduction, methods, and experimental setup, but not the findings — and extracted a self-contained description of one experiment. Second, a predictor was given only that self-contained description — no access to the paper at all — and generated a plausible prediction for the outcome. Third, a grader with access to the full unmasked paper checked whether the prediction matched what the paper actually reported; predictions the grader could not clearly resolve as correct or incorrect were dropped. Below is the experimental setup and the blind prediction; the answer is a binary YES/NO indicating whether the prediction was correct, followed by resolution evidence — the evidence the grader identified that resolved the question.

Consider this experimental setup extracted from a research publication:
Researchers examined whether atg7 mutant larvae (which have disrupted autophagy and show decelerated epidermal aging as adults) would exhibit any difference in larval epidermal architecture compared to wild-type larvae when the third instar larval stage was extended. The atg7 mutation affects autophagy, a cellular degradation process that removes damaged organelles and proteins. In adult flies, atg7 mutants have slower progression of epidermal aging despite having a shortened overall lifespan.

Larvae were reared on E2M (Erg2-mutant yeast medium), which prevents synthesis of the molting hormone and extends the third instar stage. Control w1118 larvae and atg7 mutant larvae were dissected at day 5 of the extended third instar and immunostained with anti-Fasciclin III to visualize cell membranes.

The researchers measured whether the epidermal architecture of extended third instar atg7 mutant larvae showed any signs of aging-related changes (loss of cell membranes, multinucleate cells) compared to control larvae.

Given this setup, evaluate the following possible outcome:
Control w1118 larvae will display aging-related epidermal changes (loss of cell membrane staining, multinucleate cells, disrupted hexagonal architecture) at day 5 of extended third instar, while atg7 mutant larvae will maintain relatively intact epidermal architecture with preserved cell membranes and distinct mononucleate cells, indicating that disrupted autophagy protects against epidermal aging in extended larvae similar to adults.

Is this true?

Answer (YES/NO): NO